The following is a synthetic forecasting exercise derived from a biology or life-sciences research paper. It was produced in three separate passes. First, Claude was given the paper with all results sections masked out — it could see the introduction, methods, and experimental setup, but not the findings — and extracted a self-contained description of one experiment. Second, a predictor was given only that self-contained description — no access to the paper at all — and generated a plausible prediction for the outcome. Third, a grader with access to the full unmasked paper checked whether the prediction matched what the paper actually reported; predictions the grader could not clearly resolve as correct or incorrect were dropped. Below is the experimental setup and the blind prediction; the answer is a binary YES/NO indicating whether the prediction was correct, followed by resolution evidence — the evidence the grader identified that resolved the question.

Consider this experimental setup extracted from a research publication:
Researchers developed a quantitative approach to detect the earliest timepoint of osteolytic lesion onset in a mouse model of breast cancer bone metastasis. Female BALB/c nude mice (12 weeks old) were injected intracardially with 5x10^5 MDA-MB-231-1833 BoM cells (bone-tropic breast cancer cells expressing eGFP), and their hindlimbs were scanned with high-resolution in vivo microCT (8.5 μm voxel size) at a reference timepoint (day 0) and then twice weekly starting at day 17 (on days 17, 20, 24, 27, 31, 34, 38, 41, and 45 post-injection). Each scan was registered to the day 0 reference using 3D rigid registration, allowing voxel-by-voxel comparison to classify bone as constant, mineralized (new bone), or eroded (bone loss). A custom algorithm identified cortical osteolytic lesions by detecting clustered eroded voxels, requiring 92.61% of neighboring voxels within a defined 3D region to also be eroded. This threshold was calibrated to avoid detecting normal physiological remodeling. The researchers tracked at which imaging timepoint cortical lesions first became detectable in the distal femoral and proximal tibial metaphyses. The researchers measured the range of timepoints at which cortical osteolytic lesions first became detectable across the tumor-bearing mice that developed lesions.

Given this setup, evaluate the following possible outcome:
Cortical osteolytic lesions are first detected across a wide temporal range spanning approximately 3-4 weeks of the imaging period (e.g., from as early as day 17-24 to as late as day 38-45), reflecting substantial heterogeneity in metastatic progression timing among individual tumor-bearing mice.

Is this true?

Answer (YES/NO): NO